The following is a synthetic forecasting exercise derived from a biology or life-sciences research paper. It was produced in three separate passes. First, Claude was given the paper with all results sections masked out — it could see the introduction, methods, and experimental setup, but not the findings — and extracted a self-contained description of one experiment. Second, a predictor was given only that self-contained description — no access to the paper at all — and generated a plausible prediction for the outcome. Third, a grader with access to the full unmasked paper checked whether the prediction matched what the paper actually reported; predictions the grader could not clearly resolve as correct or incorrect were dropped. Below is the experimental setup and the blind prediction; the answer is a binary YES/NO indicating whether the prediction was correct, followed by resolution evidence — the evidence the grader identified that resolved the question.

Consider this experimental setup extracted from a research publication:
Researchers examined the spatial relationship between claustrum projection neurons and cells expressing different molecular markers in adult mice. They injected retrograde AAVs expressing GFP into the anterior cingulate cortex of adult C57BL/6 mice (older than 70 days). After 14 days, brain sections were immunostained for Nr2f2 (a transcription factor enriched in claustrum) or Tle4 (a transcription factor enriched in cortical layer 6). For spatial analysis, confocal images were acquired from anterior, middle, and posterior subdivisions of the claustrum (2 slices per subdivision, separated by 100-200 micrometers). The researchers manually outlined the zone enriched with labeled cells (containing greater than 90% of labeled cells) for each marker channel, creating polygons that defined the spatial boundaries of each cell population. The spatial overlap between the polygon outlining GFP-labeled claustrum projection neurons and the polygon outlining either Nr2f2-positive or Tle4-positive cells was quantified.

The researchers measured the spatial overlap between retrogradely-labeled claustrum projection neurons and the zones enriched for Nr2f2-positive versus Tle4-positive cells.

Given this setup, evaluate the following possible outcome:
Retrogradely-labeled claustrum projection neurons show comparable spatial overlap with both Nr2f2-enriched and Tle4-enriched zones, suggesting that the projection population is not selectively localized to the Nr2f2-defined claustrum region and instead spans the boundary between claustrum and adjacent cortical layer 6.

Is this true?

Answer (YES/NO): NO